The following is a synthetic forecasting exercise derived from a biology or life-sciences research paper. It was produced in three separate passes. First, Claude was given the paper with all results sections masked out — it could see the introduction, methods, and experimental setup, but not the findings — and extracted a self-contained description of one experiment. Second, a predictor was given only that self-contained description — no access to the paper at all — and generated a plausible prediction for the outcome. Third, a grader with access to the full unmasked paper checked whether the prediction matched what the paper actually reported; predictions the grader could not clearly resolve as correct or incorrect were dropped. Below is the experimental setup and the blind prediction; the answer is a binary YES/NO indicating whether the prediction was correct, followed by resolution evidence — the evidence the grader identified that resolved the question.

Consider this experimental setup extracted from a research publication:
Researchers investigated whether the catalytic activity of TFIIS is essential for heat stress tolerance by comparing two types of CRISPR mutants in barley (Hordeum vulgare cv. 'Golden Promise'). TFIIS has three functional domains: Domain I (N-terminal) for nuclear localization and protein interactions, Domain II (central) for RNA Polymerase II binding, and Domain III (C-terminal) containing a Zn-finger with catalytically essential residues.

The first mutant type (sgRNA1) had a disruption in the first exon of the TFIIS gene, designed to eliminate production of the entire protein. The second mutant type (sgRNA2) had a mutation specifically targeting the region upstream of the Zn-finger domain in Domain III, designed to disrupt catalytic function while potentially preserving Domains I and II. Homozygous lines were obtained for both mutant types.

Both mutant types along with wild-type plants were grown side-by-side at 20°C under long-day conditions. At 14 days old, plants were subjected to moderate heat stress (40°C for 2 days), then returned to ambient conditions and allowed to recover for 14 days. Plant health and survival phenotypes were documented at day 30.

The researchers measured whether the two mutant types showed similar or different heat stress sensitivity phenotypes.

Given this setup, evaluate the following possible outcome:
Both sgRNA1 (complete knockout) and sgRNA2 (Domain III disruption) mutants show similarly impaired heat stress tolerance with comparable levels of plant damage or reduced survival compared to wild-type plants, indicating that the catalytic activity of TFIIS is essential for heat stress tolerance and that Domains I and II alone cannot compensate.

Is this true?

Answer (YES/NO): YES